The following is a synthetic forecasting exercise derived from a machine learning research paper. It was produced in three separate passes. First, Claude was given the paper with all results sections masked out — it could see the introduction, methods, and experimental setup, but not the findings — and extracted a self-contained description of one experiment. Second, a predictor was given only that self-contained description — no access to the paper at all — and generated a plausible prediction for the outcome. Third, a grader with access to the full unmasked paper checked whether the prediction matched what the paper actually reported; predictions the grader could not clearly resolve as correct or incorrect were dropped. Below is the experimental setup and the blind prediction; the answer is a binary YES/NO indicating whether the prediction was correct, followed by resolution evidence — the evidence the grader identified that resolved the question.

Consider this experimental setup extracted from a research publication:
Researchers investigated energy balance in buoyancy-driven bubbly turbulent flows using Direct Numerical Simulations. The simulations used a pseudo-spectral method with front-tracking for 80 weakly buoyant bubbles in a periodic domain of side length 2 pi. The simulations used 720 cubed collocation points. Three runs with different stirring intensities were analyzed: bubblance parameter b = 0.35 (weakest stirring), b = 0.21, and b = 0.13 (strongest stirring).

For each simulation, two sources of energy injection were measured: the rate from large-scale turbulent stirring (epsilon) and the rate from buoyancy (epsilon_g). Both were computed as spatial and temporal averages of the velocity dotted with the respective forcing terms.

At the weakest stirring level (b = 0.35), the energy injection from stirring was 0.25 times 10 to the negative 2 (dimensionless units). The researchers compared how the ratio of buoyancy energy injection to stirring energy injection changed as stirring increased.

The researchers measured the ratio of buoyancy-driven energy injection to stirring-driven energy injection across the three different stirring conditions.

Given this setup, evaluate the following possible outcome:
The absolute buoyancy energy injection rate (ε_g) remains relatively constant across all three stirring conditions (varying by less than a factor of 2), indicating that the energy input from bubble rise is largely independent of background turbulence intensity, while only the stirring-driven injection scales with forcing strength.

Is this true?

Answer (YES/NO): YES